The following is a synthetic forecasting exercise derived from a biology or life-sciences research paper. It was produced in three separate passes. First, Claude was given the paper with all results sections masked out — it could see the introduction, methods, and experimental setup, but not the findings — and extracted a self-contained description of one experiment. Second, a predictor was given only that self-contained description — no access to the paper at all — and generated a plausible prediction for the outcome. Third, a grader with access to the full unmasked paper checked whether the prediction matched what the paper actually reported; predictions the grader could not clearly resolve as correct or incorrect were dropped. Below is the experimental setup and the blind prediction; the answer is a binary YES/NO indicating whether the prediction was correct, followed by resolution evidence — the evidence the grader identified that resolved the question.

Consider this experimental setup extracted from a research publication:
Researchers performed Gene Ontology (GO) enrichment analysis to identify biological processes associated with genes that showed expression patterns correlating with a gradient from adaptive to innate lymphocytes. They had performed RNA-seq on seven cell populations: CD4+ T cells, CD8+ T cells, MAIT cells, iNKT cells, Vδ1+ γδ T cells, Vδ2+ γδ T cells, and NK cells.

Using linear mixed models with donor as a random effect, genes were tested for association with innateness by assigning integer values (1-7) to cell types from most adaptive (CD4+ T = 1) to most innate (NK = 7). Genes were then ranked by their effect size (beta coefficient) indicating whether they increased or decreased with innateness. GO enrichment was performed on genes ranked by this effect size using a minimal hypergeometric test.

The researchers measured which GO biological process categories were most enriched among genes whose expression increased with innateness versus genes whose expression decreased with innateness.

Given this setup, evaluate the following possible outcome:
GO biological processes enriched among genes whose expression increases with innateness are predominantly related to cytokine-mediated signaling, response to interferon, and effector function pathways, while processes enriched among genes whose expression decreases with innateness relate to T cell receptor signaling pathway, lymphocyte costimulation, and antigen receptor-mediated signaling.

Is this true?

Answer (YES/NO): NO